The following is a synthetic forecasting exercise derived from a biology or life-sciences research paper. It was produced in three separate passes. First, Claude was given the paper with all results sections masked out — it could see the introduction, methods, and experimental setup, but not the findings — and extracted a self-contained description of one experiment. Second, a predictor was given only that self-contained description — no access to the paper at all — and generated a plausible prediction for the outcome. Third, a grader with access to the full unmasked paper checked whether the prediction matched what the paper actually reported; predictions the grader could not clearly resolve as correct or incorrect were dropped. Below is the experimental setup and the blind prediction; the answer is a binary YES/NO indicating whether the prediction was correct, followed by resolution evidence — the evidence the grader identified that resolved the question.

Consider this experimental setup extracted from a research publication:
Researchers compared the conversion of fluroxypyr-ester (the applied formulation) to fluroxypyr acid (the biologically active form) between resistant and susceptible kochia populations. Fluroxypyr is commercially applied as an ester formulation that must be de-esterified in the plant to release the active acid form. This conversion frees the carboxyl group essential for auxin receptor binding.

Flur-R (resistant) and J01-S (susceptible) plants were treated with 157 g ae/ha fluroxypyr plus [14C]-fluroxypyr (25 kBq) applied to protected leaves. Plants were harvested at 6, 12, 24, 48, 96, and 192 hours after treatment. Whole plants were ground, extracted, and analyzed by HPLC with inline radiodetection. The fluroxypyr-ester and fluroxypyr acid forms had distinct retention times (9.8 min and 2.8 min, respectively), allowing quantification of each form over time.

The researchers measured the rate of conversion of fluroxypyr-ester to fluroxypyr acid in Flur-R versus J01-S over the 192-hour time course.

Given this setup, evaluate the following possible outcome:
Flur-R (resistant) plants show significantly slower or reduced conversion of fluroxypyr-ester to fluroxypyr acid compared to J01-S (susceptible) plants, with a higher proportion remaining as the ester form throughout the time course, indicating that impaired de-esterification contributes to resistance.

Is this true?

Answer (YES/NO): NO